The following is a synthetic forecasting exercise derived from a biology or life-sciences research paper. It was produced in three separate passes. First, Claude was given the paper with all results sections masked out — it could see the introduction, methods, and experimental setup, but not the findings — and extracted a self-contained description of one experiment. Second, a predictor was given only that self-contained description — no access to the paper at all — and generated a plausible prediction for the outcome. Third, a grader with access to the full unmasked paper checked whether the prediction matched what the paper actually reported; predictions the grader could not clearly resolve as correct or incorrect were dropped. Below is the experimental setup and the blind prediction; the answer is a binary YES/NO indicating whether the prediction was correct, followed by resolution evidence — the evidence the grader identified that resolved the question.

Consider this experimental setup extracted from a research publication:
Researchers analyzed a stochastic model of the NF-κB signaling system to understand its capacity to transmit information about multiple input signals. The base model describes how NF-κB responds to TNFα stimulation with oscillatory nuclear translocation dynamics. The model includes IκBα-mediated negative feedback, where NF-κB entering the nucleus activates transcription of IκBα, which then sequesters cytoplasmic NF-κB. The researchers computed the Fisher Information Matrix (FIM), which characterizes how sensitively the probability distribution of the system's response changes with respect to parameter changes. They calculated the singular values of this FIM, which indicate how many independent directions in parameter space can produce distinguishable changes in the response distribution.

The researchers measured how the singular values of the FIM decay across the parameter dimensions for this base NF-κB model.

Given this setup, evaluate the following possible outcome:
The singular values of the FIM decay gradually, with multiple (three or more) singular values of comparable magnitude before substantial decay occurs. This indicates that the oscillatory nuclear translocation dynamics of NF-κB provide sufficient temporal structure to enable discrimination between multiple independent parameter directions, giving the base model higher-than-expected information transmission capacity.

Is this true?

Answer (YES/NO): NO